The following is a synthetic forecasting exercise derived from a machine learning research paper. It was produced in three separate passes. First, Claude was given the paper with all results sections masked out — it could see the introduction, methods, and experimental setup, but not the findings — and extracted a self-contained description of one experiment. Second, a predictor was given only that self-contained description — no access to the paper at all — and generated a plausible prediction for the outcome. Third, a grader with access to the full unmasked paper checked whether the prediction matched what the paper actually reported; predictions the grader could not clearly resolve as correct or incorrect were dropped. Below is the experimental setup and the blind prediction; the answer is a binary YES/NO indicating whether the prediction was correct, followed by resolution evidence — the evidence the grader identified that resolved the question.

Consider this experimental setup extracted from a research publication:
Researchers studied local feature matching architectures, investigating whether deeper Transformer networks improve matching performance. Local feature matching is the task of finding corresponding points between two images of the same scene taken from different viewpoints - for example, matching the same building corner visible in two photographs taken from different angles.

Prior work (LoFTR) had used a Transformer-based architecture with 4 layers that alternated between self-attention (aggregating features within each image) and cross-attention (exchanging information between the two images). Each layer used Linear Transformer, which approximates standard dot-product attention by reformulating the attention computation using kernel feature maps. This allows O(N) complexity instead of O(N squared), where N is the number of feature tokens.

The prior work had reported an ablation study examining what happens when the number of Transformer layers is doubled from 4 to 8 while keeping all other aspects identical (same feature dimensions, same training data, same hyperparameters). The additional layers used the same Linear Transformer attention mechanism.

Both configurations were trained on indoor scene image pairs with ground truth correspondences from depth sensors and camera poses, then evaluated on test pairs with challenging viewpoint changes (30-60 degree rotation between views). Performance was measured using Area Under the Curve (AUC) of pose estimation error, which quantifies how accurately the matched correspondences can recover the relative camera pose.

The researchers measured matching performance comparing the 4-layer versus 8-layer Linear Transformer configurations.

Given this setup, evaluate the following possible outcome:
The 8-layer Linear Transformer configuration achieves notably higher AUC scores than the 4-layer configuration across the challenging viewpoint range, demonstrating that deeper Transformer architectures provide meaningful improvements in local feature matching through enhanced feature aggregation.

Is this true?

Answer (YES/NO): NO